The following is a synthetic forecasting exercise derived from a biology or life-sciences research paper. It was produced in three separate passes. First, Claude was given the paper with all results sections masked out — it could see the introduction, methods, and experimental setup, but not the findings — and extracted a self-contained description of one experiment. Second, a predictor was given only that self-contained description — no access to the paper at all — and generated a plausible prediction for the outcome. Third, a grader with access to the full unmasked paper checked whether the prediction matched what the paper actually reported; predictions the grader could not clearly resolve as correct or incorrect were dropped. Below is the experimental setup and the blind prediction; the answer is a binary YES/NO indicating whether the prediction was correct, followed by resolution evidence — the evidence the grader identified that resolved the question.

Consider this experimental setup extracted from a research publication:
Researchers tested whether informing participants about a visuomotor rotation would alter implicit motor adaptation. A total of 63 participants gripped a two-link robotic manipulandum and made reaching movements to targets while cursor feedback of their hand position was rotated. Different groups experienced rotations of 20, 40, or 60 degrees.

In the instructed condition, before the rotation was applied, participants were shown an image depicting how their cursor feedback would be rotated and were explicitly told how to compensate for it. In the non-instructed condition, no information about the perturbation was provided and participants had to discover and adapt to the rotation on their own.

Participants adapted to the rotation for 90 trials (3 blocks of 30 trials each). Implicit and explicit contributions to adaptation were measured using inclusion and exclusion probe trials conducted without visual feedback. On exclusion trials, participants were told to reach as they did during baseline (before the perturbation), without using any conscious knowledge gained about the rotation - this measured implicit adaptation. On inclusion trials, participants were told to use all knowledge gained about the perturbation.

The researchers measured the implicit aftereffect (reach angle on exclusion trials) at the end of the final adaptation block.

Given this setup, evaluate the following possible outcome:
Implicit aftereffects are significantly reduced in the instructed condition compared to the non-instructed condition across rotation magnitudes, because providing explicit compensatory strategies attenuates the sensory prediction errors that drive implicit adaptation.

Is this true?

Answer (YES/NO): NO